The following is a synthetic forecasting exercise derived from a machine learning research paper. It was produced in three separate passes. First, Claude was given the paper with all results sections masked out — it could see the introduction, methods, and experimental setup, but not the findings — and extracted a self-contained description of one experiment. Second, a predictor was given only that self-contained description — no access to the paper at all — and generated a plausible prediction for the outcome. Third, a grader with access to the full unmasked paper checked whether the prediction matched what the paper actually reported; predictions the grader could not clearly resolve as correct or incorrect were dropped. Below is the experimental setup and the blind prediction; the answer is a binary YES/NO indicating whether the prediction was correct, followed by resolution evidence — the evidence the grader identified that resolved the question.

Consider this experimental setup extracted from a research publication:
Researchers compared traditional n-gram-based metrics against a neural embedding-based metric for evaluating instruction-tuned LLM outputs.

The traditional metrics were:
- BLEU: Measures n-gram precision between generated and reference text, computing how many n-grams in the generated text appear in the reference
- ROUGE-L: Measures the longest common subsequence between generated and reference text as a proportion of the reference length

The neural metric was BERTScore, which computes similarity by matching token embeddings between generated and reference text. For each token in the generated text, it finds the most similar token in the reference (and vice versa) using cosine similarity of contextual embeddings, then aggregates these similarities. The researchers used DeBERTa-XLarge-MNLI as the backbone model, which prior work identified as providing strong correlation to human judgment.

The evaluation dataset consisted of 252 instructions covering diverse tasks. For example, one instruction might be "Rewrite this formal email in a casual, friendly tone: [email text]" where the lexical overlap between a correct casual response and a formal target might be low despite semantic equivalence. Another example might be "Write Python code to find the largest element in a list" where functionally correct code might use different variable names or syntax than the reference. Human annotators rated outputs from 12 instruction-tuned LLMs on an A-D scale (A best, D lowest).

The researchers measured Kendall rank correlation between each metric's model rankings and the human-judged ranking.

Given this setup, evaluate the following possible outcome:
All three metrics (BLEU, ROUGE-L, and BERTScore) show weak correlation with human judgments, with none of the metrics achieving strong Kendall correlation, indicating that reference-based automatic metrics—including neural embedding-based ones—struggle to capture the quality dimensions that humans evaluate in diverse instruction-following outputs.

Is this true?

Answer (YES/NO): NO